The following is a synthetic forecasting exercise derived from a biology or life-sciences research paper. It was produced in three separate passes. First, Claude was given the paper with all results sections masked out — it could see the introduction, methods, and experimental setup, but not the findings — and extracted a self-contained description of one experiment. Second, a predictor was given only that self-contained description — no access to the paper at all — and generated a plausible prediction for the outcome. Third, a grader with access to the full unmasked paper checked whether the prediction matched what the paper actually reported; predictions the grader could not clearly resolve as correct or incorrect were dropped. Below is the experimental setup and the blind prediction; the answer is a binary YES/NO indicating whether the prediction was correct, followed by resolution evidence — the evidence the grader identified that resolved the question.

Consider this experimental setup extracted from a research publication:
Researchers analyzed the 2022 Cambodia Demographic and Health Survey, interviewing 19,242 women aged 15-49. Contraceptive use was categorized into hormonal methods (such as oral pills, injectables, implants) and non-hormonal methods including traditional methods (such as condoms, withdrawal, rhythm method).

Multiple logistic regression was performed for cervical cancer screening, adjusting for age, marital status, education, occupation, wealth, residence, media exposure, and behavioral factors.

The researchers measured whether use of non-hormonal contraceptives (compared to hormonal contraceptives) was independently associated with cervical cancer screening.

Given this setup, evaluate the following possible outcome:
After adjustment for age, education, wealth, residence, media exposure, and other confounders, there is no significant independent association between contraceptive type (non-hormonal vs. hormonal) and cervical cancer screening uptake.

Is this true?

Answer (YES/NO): NO